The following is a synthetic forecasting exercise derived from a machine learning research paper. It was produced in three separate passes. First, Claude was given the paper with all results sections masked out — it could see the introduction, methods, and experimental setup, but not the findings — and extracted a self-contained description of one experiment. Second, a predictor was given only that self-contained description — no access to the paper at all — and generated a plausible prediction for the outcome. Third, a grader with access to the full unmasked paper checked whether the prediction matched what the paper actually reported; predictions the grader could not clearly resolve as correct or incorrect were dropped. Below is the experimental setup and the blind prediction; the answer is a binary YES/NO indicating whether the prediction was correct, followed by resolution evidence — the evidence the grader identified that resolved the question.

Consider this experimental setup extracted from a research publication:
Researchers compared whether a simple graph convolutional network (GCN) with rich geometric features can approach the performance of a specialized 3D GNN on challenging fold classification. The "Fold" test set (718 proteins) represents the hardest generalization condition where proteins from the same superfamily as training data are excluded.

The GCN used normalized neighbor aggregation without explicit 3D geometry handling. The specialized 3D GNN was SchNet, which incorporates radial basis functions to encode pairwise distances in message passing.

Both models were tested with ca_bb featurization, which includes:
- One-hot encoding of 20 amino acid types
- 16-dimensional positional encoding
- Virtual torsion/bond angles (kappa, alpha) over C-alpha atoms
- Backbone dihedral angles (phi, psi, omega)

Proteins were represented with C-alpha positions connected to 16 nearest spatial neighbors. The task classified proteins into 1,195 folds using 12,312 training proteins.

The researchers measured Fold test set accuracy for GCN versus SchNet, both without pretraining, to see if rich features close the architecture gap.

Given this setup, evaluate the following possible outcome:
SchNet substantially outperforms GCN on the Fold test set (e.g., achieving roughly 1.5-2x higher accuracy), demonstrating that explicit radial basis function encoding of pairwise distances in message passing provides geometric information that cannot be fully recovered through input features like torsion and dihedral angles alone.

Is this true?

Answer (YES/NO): NO